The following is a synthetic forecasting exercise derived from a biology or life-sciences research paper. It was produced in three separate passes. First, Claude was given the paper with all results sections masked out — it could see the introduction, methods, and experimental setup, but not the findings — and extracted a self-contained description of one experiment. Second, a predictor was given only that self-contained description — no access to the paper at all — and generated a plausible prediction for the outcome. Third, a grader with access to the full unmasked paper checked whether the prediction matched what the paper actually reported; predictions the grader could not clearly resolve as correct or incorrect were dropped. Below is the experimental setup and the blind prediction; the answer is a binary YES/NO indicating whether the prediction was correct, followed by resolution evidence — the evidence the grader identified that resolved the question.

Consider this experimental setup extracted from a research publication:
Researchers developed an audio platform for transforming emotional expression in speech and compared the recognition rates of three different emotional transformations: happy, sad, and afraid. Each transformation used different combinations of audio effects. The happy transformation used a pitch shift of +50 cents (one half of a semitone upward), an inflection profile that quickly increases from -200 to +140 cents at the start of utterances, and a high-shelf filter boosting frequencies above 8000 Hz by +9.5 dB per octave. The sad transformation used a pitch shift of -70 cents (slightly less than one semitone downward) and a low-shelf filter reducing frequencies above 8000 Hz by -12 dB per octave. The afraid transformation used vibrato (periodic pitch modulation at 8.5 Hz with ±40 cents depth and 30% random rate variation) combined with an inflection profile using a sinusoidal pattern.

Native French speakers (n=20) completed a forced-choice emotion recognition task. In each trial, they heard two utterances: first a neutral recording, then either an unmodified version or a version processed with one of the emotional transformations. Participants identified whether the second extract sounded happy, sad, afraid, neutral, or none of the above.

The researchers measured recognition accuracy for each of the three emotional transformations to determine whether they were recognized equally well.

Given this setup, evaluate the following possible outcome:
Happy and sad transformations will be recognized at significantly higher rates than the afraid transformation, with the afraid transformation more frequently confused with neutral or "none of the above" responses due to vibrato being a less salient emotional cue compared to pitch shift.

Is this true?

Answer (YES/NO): NO